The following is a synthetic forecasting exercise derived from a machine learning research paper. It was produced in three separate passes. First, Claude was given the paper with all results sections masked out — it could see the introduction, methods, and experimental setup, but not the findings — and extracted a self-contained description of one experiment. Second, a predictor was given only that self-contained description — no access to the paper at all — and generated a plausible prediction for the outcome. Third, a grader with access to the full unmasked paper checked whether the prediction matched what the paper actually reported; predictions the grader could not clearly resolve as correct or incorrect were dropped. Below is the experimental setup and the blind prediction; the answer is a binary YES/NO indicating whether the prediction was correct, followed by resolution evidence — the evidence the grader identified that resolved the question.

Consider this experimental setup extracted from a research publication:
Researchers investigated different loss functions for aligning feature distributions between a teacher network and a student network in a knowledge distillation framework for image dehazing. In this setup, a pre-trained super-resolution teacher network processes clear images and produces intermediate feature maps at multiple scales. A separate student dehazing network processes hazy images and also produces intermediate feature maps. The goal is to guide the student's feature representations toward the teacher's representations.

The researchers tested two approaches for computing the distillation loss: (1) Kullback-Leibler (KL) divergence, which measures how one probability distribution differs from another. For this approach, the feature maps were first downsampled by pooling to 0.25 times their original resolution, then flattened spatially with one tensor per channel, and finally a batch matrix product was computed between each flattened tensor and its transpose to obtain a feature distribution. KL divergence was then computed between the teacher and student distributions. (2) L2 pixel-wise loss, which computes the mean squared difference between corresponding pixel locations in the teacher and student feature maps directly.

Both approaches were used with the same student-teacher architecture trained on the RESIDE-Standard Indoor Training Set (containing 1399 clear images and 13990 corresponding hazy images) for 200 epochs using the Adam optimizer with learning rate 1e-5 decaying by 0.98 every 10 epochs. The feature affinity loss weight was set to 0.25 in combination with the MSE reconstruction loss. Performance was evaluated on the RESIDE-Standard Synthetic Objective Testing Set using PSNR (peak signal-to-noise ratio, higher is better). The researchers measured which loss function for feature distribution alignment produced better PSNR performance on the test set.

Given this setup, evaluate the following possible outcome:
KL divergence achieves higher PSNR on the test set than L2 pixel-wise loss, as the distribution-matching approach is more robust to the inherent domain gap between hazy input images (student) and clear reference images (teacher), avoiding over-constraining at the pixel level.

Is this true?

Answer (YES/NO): NO